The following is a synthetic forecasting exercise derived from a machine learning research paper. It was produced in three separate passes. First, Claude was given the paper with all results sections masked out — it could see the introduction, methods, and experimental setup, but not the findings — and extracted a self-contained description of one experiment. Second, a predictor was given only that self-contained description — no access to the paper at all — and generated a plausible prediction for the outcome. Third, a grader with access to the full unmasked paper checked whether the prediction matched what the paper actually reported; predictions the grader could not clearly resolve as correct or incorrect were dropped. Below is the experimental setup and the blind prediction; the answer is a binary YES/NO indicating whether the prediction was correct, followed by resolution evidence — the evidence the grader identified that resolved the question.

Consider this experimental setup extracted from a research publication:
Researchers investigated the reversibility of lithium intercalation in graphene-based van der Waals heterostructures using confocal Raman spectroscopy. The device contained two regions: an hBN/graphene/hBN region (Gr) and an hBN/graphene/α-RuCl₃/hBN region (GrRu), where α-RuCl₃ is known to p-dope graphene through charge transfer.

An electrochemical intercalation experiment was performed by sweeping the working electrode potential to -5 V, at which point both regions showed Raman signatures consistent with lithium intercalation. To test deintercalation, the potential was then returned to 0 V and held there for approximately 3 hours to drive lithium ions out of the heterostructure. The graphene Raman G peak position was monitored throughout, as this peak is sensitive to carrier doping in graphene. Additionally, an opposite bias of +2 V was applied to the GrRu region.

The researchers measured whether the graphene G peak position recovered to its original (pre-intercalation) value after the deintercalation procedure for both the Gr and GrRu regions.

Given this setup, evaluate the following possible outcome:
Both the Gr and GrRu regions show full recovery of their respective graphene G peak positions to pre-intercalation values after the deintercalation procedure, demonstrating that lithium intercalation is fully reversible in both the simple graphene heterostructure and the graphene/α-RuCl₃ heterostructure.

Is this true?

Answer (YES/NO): NO